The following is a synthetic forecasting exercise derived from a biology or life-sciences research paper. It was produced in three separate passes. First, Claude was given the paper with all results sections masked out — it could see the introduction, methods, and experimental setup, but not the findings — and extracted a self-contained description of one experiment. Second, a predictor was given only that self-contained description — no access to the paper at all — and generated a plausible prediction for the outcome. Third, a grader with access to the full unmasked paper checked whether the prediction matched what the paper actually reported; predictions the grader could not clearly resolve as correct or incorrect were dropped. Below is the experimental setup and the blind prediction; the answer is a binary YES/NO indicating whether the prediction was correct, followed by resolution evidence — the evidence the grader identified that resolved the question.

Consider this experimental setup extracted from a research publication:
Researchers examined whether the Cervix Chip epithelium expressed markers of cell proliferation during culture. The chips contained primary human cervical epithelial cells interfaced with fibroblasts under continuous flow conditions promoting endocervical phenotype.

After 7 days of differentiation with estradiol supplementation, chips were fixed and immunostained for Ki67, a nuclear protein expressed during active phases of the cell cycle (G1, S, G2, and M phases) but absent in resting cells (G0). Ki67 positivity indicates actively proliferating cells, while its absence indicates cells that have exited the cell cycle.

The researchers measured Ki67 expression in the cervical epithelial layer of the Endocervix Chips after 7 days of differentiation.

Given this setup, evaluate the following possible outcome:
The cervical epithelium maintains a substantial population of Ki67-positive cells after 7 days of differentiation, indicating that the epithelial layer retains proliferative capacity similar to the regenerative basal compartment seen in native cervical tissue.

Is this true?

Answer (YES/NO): NO